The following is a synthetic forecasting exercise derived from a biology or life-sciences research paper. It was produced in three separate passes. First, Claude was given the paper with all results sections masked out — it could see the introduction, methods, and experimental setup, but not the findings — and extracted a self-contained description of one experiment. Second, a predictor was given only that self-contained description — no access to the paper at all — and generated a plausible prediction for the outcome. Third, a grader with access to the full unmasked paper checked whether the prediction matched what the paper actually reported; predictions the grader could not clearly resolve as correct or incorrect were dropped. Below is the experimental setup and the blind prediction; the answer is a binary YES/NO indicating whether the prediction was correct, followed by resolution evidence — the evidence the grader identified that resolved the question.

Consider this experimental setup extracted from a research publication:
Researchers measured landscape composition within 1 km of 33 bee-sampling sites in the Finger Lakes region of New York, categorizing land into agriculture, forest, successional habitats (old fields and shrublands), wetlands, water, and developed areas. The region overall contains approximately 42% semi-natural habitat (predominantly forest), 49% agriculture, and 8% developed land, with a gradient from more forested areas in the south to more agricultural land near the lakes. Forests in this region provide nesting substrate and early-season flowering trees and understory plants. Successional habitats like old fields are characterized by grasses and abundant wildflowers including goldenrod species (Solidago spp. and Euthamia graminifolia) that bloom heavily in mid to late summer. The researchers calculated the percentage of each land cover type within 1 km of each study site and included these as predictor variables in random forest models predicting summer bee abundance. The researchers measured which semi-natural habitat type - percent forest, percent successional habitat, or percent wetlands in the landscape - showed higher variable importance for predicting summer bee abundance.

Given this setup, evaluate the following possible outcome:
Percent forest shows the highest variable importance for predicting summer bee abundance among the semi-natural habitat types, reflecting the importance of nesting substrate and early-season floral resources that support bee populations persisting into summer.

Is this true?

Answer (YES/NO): NO